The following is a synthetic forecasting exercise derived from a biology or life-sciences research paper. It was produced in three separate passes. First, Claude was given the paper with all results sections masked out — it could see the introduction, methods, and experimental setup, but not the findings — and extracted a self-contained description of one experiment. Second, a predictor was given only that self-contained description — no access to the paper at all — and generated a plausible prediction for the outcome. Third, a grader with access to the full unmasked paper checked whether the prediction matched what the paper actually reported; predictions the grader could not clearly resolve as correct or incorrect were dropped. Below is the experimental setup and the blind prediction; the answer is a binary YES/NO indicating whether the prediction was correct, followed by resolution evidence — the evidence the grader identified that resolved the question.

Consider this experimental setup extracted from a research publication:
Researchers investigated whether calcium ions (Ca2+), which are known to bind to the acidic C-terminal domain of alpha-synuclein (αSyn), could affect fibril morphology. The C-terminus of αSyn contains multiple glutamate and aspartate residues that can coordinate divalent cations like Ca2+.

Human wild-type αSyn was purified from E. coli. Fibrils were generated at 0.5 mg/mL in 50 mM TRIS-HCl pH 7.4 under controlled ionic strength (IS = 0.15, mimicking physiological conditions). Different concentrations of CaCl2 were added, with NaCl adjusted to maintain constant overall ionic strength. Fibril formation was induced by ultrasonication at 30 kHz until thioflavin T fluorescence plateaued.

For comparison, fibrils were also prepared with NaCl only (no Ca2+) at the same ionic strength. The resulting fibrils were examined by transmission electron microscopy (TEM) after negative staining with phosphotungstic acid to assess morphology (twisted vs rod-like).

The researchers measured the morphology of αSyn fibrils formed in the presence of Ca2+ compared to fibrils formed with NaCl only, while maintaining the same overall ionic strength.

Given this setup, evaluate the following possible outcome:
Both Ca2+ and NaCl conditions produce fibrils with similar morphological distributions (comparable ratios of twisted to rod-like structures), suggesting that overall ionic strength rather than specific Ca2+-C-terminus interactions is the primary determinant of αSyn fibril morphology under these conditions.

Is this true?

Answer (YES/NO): NO